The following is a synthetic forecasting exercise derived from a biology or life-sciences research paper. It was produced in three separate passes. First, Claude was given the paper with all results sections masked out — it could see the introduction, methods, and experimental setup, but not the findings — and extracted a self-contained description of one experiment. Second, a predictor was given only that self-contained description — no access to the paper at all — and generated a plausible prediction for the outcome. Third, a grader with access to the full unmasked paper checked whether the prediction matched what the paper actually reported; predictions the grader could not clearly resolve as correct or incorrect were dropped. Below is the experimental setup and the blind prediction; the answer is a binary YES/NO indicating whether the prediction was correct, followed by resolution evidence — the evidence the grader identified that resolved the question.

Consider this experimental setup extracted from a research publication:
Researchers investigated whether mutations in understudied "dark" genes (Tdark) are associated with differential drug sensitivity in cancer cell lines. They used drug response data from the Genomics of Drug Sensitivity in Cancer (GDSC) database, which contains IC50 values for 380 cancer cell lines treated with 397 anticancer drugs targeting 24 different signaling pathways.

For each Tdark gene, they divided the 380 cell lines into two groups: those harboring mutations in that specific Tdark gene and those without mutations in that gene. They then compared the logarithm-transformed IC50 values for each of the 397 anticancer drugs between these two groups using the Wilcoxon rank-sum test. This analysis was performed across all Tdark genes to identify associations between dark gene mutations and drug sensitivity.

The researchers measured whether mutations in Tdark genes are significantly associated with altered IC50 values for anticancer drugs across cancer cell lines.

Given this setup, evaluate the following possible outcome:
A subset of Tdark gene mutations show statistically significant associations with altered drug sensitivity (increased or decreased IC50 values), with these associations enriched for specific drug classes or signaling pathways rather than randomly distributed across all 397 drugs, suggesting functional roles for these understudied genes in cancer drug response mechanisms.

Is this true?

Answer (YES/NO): YES